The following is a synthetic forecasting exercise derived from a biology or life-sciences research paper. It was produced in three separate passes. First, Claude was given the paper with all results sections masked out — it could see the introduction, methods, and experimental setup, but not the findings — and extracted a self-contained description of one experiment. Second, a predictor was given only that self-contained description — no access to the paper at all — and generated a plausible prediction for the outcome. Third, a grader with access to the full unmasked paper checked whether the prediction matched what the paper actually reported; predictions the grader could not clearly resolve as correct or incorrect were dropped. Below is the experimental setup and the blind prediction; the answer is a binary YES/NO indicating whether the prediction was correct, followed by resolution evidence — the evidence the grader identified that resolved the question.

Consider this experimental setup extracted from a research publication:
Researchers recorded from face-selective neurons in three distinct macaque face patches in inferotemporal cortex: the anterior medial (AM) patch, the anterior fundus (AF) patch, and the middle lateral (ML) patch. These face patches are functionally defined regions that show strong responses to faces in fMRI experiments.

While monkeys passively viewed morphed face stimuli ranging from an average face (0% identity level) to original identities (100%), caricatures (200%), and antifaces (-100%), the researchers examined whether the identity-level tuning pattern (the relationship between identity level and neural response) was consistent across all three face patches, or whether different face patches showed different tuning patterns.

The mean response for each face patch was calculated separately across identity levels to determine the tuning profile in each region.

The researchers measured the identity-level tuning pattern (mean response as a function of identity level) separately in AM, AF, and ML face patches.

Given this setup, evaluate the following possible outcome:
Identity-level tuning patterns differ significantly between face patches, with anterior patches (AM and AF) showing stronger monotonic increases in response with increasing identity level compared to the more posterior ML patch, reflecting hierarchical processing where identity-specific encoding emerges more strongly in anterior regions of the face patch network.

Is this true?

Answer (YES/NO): NO